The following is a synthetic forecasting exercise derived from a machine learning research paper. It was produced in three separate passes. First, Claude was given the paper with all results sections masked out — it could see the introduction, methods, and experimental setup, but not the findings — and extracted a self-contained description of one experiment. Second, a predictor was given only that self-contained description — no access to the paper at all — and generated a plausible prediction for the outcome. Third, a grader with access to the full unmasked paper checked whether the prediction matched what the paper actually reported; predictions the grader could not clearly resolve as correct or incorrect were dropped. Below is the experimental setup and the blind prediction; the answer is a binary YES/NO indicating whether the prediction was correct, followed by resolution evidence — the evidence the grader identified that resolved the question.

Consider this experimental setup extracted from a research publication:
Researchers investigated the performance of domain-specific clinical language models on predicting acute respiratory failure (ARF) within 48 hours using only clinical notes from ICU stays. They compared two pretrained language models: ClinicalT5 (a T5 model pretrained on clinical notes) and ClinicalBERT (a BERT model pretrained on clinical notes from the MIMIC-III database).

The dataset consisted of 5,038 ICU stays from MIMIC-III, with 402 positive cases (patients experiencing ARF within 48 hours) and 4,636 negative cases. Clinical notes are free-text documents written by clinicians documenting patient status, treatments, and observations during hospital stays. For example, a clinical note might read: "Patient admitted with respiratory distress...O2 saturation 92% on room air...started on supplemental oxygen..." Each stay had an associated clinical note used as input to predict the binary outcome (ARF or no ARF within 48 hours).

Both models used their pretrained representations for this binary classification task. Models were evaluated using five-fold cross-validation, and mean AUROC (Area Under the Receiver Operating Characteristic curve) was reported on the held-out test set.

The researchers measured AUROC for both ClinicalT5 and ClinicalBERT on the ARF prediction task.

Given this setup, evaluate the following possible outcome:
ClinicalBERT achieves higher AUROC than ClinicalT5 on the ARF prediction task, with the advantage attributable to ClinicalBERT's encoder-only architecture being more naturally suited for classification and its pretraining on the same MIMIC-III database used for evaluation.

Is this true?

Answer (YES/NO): YES